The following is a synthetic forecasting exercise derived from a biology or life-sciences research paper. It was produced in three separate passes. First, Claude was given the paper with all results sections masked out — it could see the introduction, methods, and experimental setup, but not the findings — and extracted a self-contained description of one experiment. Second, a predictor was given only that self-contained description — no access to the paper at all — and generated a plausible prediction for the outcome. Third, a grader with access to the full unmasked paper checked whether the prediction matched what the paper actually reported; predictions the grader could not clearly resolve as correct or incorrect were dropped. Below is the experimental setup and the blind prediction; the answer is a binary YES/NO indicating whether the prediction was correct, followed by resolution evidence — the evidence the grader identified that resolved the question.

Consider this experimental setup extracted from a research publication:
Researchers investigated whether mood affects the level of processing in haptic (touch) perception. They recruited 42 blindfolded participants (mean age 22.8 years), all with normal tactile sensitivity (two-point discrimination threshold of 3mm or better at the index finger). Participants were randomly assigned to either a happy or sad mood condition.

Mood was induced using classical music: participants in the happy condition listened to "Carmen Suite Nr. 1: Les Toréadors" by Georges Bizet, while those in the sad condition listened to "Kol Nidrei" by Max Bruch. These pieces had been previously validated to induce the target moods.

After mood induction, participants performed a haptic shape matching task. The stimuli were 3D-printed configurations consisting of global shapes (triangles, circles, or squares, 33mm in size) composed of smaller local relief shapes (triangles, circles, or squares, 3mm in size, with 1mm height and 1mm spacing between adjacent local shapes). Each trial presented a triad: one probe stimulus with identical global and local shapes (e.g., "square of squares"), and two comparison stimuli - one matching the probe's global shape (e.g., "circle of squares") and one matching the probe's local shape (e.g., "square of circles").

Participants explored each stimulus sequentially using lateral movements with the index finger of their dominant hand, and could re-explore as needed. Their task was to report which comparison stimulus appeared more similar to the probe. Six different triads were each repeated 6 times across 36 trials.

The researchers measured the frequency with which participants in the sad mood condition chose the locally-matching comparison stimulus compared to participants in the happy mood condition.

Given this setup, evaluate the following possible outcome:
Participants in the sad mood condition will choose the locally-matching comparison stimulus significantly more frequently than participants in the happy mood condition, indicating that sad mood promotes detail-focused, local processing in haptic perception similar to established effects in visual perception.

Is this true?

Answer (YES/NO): YES